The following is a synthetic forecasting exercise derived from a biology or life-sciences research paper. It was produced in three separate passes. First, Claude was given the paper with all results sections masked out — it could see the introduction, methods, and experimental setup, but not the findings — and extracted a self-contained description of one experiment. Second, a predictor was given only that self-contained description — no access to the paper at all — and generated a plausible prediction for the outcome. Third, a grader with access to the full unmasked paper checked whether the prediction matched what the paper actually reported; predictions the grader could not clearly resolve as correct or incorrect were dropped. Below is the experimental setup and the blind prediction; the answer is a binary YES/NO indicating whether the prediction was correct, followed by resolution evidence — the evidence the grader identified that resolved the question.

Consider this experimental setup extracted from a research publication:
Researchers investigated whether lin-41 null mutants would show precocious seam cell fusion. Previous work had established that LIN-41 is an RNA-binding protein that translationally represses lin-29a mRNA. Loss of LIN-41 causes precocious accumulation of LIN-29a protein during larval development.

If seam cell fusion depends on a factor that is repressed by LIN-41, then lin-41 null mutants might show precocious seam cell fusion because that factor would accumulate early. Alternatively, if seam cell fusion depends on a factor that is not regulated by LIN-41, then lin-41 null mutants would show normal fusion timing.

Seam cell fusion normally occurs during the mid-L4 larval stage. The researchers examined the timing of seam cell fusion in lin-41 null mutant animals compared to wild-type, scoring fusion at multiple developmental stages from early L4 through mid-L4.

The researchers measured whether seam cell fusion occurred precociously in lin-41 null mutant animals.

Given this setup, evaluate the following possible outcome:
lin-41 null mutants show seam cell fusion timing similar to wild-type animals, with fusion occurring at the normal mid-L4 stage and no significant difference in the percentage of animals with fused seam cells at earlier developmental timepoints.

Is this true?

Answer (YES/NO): NO